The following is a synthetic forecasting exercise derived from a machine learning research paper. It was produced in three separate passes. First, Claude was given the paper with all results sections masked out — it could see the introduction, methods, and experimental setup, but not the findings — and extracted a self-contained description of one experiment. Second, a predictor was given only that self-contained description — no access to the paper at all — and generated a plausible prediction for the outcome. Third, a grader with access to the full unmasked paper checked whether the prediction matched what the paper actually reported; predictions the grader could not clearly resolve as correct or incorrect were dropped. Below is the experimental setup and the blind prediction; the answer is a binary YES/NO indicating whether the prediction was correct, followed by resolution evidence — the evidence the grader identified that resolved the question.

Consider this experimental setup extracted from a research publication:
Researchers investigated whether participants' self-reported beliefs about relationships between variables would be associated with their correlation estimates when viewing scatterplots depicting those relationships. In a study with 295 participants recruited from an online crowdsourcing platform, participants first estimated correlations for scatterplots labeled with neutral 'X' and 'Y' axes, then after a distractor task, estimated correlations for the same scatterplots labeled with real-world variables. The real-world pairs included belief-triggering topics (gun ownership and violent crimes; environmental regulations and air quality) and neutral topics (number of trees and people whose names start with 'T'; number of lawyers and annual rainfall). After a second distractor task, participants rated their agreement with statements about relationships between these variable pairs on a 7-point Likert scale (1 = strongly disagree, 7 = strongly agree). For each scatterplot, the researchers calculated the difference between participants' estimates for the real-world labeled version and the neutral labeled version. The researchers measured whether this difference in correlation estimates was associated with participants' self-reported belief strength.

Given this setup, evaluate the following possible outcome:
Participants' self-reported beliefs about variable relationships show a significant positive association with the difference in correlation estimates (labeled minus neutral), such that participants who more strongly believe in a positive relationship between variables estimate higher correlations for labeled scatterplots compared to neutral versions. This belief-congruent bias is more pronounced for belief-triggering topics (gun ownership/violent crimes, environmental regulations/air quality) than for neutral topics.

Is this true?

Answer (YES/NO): NO